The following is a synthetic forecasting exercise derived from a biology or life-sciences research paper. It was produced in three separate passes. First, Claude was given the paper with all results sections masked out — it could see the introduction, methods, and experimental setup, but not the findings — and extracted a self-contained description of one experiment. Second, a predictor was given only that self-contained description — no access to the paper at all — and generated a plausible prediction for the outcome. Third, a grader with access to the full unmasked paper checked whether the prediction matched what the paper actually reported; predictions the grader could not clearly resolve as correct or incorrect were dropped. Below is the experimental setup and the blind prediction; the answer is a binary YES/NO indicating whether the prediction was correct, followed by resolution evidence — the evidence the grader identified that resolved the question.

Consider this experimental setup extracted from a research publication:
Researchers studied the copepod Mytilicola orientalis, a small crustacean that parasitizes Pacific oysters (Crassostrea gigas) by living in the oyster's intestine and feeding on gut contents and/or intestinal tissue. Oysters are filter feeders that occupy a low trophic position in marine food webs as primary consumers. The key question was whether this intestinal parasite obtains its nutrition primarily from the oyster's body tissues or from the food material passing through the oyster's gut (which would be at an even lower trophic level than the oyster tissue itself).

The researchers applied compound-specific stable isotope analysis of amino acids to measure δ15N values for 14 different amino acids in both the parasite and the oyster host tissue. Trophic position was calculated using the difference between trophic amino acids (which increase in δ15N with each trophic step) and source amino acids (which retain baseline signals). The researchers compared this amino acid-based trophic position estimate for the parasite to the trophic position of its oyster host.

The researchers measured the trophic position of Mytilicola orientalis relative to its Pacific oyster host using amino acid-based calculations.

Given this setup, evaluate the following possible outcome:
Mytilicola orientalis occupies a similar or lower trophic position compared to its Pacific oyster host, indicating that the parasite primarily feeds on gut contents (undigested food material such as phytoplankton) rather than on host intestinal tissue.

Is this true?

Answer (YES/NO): NO